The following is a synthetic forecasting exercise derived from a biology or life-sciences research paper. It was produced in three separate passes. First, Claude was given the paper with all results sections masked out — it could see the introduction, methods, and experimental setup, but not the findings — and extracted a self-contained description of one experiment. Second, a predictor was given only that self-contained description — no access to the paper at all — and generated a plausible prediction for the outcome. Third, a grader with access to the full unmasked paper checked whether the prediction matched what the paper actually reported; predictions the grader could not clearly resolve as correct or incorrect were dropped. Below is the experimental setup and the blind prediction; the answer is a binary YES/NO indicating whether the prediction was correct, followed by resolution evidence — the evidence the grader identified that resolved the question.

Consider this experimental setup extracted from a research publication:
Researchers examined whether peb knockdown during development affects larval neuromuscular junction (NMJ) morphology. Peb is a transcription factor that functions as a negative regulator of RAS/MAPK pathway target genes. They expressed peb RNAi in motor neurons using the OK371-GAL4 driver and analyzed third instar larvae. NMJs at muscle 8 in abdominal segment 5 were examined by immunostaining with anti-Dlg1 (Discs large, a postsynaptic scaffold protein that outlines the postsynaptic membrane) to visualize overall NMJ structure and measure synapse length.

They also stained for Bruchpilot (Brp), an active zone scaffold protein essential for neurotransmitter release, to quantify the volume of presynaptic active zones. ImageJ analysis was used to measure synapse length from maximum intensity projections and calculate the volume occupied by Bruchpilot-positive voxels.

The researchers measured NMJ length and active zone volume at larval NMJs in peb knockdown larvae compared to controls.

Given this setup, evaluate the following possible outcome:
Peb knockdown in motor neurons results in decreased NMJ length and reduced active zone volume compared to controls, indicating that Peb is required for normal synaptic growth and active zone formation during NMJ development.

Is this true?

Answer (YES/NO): NO